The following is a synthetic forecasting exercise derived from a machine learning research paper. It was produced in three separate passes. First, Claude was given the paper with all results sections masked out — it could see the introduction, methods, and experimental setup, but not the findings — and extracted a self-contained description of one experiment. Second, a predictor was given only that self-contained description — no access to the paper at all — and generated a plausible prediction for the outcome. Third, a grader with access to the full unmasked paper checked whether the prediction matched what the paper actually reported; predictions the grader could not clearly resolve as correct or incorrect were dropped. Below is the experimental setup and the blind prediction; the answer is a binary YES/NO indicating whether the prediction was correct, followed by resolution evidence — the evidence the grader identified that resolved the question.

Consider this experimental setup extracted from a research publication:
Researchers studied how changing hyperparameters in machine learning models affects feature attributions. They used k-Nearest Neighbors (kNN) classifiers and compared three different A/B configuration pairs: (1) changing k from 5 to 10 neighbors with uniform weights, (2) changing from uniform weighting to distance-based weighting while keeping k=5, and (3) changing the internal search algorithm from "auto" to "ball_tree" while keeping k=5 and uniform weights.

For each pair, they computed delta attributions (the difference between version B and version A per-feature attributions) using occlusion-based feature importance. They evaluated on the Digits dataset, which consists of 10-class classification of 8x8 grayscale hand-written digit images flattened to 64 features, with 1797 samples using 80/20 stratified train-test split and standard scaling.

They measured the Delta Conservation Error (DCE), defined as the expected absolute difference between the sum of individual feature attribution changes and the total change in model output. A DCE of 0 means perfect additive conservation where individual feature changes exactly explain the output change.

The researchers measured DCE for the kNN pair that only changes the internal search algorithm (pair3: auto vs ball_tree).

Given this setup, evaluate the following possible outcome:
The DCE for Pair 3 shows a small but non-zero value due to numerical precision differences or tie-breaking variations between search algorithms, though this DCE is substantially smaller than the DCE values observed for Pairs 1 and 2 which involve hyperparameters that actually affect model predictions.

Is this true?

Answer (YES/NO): NO